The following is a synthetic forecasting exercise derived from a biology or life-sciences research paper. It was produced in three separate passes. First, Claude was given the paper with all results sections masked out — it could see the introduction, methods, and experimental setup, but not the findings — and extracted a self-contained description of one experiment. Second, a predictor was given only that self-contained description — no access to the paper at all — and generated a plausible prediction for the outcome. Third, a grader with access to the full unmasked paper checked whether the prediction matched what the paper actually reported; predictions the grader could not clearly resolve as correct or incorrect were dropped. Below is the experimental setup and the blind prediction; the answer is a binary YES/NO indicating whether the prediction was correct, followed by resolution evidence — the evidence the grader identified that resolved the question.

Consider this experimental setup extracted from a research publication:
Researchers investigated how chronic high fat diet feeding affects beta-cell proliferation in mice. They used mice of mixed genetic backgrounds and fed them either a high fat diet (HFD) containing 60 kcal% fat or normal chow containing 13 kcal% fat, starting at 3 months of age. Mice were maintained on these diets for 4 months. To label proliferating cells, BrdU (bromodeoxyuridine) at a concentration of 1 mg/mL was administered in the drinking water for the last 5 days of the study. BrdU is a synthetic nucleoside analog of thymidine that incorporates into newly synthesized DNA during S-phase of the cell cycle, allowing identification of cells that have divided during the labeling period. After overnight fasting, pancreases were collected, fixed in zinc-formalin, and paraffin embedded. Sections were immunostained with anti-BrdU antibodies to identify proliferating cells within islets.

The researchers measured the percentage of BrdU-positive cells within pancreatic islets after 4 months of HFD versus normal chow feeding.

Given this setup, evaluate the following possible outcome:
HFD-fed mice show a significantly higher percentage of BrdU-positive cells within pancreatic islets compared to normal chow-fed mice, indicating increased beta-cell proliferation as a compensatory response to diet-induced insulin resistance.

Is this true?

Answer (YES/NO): YES